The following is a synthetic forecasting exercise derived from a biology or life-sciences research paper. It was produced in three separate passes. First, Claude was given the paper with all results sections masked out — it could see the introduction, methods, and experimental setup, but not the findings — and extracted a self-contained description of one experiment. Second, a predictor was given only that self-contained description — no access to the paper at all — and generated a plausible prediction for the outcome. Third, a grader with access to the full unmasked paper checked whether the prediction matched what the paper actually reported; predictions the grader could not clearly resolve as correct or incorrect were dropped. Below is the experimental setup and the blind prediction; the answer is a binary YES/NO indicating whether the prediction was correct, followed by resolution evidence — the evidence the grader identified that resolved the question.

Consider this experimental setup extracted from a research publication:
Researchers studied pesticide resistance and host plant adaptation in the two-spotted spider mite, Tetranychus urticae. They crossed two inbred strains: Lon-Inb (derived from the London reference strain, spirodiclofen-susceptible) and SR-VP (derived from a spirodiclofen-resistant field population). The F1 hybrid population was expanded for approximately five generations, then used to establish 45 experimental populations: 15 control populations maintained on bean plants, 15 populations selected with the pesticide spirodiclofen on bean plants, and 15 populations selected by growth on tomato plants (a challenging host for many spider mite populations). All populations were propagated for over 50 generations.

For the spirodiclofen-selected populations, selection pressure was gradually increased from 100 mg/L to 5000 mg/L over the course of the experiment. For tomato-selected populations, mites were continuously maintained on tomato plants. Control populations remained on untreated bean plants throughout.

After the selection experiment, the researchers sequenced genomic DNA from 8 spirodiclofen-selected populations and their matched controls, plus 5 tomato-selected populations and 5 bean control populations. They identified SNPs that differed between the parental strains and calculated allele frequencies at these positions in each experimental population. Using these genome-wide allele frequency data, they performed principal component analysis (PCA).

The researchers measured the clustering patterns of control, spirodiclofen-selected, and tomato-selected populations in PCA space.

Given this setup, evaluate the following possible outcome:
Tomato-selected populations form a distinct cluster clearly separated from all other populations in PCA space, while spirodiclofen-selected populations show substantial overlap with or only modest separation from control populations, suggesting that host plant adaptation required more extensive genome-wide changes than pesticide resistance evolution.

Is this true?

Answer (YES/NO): NO